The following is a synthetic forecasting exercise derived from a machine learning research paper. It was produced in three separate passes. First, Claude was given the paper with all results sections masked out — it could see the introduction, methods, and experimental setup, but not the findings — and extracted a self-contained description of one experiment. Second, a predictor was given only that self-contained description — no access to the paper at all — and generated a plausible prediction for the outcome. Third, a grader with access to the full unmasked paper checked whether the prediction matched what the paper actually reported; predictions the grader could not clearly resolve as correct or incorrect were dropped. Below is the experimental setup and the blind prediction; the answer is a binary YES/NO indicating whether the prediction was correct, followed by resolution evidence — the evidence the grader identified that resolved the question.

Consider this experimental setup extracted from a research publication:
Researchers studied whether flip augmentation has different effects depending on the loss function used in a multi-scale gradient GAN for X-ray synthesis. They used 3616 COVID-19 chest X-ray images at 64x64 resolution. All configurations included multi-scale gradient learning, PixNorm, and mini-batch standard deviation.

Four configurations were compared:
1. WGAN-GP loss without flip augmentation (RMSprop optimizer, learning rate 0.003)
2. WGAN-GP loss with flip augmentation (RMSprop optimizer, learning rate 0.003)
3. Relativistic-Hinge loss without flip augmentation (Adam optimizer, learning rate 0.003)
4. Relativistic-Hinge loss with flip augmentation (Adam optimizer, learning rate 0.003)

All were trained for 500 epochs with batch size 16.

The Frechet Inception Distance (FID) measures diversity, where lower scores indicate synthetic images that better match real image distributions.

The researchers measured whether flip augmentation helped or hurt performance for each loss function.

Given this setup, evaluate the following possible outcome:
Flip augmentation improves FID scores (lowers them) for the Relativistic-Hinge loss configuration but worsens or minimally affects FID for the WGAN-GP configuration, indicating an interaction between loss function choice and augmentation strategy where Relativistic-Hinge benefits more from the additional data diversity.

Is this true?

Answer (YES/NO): YES